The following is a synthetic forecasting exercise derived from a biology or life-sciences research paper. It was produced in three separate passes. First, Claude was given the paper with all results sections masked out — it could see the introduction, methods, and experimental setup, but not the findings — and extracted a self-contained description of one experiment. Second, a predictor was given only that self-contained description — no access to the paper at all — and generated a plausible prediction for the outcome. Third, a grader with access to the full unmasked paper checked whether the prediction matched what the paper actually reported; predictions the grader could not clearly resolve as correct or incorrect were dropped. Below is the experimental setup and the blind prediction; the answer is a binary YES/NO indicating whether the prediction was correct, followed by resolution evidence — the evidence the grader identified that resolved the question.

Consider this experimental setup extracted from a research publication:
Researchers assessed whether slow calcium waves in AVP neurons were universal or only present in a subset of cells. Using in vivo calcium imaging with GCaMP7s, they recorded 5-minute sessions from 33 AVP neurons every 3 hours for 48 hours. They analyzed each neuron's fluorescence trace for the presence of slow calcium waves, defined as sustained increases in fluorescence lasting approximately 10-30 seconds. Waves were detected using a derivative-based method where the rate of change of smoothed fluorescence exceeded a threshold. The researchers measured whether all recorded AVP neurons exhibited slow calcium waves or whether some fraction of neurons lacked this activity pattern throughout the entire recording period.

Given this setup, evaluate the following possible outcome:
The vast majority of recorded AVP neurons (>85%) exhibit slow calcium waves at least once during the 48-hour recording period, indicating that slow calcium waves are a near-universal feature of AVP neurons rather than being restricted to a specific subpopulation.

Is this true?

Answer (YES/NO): NO